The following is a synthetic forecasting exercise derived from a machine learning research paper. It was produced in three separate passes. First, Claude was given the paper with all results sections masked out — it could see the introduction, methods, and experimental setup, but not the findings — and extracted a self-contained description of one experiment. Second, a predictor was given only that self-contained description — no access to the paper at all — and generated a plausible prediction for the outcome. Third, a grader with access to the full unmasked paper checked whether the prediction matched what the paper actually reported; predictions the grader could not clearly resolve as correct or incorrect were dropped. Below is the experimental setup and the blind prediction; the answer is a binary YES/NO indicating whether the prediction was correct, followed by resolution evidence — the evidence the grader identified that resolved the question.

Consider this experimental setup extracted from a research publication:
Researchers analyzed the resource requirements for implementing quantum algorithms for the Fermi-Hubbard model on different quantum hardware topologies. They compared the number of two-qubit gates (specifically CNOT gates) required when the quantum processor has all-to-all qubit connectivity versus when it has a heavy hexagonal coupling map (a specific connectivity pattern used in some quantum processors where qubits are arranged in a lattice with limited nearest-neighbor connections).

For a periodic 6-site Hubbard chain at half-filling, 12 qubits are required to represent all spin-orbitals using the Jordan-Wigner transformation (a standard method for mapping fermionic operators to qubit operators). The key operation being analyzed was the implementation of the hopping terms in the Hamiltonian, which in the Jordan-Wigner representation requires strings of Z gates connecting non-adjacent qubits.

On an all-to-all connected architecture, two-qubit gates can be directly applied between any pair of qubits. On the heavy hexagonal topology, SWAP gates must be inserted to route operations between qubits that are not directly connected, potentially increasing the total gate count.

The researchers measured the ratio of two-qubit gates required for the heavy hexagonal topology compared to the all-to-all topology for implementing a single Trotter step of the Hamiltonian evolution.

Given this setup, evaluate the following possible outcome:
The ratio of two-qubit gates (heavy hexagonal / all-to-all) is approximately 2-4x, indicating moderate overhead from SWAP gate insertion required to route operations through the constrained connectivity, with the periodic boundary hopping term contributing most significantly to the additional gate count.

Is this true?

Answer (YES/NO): NO